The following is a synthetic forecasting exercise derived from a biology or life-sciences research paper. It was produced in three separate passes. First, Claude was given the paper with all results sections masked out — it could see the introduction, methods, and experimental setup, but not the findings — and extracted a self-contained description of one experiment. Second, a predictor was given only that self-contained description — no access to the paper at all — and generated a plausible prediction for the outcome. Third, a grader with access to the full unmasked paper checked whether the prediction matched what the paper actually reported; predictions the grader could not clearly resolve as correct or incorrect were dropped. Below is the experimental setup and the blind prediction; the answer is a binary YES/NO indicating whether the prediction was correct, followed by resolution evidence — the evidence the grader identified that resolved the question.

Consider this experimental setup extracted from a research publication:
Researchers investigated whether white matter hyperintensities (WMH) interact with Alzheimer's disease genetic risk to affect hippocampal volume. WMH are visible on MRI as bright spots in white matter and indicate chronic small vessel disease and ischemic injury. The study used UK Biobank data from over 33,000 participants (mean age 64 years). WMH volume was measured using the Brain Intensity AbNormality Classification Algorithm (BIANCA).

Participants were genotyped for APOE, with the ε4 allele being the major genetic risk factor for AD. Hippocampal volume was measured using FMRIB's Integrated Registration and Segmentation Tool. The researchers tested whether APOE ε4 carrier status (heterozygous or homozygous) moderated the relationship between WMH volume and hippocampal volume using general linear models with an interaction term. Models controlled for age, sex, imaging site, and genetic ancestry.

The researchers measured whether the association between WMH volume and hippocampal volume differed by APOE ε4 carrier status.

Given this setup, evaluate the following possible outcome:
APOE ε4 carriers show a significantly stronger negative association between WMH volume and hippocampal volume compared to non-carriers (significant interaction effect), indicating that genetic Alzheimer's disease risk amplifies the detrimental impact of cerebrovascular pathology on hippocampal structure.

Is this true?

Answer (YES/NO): YES